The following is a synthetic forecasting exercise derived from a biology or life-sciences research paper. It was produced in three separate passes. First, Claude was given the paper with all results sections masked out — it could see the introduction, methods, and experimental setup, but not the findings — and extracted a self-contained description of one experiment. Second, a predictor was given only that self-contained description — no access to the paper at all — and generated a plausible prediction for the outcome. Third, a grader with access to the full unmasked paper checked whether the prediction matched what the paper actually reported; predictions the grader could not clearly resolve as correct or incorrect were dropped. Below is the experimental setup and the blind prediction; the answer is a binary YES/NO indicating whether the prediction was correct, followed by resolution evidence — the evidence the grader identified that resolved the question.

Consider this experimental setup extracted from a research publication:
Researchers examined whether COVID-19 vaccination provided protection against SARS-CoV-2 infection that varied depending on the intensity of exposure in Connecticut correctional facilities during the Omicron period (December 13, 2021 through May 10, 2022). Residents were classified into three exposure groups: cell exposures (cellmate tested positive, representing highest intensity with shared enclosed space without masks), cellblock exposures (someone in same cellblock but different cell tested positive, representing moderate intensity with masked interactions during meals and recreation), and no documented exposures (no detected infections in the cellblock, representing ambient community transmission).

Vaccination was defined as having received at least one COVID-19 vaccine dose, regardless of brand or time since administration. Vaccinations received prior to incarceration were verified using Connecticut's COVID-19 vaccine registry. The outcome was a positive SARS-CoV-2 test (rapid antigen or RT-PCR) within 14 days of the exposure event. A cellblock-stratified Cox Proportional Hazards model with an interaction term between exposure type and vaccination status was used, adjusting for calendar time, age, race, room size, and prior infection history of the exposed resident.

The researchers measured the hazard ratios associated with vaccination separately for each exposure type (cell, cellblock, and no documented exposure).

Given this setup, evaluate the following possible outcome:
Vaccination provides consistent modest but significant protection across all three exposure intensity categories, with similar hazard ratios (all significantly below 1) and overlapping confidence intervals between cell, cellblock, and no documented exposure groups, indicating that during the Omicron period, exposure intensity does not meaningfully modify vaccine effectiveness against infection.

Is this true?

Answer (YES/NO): NO